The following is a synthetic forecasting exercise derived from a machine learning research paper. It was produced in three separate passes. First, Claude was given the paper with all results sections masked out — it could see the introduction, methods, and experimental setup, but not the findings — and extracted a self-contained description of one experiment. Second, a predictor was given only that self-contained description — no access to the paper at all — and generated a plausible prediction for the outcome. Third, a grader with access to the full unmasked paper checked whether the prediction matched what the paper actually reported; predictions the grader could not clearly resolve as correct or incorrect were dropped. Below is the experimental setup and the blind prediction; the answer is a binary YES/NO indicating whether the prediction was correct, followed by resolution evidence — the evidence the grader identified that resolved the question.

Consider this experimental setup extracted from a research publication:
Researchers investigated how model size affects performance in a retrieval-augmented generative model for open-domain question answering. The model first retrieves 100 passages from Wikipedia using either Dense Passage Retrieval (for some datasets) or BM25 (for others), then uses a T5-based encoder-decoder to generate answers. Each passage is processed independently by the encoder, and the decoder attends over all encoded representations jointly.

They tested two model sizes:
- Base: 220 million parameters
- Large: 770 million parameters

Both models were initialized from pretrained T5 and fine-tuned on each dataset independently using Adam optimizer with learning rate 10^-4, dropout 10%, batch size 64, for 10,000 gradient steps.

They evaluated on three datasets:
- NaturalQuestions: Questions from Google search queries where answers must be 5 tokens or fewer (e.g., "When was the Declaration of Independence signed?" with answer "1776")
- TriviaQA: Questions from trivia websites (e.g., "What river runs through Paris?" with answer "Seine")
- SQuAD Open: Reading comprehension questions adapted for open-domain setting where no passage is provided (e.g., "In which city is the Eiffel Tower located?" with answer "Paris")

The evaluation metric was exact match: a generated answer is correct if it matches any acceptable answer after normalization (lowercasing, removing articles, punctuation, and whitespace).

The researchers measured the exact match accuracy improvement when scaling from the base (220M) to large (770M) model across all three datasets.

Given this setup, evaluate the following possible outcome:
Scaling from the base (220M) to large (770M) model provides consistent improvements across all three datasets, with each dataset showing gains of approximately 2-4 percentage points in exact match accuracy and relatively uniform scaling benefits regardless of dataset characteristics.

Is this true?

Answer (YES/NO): YES